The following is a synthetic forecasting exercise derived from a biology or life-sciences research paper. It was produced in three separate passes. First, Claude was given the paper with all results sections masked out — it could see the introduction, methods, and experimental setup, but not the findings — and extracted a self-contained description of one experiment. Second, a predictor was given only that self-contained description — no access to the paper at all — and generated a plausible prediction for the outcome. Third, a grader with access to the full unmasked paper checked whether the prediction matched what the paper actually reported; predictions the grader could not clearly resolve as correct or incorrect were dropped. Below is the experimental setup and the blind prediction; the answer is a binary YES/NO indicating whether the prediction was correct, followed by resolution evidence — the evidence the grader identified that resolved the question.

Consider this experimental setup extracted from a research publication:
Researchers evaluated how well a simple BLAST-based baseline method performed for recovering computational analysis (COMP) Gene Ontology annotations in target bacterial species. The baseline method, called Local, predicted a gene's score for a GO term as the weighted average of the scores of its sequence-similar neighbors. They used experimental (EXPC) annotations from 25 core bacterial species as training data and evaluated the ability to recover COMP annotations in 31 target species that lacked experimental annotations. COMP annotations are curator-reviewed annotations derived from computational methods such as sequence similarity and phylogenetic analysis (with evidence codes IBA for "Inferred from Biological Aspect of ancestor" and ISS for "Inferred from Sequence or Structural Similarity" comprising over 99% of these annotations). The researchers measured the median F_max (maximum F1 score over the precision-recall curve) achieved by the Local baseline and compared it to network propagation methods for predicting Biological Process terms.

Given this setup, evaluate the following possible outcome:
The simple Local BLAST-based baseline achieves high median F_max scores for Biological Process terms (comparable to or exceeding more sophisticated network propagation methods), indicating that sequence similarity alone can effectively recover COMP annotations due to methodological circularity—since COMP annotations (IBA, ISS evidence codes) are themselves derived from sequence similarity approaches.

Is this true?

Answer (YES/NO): YES